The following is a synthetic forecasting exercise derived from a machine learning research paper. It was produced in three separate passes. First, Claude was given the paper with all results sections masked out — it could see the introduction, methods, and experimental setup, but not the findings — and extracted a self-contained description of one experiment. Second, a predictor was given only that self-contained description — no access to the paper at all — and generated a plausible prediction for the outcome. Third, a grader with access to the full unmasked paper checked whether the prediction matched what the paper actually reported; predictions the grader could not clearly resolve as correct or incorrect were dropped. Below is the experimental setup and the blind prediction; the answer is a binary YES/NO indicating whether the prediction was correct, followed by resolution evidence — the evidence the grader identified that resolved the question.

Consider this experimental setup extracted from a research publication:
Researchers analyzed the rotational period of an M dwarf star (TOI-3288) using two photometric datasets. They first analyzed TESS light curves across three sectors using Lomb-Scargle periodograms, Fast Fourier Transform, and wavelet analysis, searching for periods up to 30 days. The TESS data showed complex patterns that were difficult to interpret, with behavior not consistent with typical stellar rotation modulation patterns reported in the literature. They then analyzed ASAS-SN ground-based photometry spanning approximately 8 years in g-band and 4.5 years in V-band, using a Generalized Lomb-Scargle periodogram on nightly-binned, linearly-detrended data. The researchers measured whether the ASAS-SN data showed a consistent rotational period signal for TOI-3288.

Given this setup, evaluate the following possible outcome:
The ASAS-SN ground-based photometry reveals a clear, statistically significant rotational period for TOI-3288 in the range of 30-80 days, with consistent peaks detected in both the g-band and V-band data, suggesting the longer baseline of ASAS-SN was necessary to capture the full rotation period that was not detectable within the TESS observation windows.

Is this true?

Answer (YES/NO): NO